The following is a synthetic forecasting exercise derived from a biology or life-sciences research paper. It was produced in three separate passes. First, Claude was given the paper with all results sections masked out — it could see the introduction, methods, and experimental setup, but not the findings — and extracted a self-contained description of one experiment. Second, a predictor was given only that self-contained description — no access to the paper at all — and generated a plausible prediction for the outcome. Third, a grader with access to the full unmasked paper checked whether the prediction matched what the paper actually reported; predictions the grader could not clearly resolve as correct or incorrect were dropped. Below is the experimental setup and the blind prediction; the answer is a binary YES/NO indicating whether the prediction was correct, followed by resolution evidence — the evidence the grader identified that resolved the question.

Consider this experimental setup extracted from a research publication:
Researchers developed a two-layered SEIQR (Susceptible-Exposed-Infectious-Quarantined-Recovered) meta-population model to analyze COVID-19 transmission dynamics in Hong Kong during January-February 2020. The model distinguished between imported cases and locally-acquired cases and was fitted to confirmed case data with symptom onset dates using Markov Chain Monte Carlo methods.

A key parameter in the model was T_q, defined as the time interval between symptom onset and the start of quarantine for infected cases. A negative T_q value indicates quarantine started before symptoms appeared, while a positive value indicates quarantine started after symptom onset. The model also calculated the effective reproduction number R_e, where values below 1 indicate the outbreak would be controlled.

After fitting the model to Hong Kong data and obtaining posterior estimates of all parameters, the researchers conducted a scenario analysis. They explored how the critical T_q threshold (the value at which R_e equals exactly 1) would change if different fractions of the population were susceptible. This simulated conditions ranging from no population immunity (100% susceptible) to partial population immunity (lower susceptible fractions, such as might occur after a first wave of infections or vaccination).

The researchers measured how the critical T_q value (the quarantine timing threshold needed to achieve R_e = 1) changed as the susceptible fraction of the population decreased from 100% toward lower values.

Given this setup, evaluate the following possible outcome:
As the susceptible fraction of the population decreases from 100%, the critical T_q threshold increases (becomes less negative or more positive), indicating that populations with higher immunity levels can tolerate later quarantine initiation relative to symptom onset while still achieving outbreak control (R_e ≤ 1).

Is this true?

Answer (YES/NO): YES